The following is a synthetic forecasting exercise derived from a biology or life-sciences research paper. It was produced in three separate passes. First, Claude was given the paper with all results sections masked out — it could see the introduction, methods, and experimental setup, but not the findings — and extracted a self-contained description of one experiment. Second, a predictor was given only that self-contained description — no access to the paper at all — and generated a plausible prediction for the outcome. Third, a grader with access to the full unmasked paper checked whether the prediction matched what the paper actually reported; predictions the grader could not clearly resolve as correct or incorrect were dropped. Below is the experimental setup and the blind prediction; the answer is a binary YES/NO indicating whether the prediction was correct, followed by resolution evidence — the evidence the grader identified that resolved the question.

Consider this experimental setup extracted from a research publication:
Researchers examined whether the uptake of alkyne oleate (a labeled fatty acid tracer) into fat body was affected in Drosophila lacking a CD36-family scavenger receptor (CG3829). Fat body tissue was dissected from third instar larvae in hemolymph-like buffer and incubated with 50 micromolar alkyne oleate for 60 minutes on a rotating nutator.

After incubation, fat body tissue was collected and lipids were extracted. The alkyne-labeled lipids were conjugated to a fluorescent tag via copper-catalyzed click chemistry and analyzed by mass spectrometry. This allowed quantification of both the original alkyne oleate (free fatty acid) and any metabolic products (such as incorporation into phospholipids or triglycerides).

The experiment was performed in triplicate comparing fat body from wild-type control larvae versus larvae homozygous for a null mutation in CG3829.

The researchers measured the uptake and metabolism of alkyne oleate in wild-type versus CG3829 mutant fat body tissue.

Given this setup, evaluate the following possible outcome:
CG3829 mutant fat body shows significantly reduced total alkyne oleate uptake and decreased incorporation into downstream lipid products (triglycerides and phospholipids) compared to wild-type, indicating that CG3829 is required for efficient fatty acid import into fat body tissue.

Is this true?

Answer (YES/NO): NO